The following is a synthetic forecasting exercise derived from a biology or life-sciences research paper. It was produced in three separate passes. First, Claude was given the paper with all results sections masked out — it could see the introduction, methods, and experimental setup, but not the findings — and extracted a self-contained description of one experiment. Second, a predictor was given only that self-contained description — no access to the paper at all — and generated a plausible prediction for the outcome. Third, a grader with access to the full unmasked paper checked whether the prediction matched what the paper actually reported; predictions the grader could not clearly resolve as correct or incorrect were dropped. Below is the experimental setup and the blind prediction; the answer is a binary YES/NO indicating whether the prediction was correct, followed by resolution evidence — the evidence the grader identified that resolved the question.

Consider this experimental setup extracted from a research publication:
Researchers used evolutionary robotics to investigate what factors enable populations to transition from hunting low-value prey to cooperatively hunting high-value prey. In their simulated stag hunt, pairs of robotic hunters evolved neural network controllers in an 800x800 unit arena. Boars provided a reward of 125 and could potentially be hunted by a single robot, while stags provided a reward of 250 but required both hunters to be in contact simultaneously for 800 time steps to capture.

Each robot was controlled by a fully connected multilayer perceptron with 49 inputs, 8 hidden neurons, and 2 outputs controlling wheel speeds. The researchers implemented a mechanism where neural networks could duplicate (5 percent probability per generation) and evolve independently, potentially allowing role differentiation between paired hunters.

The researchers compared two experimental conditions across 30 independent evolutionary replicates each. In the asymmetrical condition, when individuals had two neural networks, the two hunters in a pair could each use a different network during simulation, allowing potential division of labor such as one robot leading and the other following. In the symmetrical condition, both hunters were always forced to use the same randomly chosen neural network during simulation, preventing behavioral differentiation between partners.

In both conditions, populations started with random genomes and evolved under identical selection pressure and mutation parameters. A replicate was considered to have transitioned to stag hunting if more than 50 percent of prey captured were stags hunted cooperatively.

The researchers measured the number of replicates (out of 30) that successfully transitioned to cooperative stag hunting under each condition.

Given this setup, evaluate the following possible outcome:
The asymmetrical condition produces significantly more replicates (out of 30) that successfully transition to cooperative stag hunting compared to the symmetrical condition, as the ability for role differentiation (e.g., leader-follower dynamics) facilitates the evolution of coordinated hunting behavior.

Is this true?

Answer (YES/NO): YES